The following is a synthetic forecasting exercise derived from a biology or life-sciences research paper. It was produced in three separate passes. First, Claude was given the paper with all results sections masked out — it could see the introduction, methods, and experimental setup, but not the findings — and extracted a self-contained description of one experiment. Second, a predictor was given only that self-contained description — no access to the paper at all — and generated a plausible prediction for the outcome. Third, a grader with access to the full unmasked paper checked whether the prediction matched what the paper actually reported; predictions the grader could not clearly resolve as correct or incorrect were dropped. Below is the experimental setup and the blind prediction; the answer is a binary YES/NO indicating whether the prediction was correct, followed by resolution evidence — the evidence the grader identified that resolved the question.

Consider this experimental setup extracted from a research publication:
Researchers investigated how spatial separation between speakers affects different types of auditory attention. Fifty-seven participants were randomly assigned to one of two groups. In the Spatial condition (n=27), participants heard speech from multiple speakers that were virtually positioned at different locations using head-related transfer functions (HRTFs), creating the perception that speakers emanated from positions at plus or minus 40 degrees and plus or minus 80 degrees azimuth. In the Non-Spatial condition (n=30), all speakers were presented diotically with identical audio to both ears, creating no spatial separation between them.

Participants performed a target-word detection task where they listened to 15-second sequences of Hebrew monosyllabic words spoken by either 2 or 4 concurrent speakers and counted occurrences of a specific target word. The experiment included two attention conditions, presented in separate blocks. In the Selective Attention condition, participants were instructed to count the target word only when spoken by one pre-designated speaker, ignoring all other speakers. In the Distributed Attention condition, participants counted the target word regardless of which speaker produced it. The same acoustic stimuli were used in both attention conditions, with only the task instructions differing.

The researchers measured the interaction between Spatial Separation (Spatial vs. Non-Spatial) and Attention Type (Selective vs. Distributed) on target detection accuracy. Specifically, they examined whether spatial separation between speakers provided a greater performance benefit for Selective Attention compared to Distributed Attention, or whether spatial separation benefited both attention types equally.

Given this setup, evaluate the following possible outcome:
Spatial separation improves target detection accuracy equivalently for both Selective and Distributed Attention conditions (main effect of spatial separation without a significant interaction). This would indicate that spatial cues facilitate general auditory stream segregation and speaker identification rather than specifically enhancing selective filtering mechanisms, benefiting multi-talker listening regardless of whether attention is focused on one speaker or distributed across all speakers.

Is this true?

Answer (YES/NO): YES